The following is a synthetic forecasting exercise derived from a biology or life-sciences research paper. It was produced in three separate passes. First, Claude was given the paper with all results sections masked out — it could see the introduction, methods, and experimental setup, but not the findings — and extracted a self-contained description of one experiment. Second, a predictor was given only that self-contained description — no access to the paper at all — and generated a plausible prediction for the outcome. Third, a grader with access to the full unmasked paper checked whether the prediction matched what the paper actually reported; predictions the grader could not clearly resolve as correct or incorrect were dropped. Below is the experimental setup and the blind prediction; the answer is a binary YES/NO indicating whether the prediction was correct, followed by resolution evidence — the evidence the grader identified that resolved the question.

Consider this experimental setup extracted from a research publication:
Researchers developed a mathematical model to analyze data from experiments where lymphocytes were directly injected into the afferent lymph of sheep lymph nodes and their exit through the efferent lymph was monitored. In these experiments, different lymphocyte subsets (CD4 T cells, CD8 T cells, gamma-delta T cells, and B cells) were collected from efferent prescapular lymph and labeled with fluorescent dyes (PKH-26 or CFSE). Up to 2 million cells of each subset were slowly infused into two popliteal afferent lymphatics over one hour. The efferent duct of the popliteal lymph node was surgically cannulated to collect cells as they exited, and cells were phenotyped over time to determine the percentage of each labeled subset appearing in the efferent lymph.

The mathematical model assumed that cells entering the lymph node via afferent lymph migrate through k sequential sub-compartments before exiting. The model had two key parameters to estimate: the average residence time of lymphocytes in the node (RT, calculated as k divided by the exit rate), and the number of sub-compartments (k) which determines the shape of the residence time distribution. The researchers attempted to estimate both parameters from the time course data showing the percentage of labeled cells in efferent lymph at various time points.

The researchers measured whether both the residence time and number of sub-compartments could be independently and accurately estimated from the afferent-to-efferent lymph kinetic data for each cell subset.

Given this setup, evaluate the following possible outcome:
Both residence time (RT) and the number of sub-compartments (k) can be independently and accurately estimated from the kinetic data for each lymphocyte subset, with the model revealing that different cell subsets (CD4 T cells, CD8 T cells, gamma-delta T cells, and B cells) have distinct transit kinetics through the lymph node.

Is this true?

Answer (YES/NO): NO